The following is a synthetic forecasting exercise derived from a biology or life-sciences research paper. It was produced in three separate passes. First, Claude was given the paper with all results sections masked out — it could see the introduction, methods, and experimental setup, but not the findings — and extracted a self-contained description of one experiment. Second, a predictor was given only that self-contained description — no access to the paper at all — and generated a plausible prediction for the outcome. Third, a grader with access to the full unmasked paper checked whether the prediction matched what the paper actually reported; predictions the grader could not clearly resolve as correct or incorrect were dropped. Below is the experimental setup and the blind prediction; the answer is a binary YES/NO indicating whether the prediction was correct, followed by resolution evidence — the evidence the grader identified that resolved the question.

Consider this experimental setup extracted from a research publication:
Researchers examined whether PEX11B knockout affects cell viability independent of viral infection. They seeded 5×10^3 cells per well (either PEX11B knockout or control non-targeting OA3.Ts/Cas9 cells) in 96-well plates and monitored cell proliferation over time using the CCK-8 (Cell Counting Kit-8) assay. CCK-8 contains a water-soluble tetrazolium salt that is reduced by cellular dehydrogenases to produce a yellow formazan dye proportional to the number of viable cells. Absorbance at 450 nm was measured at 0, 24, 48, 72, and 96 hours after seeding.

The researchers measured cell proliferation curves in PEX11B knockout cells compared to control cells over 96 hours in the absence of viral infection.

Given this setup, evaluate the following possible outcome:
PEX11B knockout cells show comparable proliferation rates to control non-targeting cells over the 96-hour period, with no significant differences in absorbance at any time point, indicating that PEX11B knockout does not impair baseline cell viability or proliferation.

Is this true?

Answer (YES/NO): YES